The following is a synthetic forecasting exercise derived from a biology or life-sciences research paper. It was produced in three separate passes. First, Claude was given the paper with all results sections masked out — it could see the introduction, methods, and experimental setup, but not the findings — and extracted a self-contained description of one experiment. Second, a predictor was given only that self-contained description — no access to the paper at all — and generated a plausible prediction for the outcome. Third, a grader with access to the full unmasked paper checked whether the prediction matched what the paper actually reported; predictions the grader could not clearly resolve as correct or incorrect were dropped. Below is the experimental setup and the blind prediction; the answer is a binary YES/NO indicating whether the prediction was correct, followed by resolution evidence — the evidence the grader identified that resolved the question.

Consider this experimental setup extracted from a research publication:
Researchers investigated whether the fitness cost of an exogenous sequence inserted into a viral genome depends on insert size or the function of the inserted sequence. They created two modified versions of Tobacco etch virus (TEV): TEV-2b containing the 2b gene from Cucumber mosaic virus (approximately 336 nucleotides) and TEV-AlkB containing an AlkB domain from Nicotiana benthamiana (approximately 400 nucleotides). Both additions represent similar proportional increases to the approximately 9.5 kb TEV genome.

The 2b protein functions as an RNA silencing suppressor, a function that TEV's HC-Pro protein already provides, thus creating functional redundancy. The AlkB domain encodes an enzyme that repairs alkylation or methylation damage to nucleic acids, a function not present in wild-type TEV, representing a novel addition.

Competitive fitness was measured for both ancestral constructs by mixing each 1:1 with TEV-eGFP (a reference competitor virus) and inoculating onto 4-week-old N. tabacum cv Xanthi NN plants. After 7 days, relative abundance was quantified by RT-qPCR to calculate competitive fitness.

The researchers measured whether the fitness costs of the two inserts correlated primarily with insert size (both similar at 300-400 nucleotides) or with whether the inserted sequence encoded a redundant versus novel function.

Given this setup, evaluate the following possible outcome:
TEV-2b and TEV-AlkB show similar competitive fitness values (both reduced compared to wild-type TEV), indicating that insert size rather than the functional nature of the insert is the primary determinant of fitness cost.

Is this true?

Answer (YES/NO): NO